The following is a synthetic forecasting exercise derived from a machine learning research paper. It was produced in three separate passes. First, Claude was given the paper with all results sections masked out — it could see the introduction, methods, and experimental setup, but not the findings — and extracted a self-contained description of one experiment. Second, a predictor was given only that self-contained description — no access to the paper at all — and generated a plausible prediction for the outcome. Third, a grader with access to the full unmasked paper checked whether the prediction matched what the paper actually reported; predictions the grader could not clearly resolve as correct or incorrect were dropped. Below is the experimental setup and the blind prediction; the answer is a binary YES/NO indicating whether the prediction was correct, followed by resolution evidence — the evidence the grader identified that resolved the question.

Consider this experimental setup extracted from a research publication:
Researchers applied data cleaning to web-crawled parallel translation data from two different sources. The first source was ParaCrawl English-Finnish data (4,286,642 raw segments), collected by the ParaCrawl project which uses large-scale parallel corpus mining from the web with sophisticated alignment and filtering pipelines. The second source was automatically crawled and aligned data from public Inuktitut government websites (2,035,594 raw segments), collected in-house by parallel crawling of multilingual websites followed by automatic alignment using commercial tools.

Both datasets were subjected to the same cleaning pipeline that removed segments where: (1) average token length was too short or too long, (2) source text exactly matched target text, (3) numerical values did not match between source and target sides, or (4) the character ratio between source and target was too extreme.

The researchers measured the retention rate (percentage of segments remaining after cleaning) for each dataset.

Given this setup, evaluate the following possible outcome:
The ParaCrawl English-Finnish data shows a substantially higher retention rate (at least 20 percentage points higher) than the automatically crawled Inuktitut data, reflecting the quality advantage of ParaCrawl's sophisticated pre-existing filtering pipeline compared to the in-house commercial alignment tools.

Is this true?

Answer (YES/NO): YES